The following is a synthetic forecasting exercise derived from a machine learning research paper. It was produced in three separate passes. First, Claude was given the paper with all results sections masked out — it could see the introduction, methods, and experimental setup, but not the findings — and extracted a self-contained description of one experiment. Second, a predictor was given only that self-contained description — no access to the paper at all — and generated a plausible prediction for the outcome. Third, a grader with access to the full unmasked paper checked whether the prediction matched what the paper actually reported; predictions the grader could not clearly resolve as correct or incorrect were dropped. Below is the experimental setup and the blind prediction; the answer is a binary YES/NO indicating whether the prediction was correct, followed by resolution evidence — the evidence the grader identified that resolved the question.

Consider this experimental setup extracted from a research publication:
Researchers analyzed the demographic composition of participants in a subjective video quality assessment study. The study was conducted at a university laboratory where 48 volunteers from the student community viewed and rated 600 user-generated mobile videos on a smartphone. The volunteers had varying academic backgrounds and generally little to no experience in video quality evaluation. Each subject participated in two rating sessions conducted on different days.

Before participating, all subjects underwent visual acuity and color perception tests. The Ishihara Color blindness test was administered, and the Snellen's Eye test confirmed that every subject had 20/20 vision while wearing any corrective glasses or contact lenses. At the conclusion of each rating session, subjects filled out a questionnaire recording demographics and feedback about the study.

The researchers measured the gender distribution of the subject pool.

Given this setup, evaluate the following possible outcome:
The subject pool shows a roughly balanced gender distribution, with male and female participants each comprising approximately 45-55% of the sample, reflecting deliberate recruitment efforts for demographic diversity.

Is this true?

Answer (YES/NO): NO